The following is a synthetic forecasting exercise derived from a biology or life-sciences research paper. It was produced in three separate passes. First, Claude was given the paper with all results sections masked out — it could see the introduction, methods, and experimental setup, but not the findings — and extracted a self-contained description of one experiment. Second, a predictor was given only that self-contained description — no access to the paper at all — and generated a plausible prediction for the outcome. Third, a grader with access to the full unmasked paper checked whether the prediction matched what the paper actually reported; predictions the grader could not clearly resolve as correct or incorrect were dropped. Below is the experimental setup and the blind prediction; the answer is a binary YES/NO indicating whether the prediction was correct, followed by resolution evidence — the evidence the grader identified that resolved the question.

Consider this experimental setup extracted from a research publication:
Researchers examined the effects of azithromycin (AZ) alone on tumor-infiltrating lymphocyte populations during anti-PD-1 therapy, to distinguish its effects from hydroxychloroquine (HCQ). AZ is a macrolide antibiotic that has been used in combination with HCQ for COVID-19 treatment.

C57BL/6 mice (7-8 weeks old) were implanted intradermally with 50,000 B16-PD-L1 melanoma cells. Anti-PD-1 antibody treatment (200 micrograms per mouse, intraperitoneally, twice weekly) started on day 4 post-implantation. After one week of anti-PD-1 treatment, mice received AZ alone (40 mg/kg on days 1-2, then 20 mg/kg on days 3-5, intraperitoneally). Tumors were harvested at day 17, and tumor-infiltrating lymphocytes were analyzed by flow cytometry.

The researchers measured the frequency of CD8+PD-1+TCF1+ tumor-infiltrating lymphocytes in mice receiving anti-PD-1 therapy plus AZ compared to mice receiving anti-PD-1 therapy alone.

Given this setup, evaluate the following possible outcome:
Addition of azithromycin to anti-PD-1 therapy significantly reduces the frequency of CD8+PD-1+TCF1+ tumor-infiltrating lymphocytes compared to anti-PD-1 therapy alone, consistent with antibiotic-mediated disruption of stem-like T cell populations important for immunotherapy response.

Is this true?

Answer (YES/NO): NO